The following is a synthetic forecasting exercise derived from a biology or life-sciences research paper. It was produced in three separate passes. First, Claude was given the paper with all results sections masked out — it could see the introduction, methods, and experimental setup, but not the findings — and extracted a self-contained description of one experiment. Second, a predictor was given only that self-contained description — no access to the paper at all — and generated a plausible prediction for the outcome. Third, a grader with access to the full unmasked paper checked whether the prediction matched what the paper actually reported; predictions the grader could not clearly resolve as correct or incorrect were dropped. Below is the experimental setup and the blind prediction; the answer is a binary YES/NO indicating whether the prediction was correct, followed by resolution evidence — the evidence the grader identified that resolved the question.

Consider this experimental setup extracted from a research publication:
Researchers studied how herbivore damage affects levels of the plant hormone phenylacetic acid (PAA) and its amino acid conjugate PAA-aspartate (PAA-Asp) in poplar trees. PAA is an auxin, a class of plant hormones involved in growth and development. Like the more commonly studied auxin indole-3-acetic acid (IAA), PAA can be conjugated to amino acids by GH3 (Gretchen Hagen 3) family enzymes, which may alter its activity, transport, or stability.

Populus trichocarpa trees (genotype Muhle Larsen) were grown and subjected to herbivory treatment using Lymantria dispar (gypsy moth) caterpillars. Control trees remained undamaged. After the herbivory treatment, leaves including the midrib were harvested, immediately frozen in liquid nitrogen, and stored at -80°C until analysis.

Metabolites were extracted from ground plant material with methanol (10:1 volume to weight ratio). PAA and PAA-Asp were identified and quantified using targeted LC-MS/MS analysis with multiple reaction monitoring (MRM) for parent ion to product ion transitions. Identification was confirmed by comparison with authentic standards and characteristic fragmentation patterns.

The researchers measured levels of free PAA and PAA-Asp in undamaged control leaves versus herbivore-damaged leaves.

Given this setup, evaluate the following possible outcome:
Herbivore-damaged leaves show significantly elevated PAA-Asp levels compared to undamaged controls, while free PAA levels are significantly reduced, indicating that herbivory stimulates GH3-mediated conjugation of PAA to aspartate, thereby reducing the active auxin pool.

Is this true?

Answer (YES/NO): NO